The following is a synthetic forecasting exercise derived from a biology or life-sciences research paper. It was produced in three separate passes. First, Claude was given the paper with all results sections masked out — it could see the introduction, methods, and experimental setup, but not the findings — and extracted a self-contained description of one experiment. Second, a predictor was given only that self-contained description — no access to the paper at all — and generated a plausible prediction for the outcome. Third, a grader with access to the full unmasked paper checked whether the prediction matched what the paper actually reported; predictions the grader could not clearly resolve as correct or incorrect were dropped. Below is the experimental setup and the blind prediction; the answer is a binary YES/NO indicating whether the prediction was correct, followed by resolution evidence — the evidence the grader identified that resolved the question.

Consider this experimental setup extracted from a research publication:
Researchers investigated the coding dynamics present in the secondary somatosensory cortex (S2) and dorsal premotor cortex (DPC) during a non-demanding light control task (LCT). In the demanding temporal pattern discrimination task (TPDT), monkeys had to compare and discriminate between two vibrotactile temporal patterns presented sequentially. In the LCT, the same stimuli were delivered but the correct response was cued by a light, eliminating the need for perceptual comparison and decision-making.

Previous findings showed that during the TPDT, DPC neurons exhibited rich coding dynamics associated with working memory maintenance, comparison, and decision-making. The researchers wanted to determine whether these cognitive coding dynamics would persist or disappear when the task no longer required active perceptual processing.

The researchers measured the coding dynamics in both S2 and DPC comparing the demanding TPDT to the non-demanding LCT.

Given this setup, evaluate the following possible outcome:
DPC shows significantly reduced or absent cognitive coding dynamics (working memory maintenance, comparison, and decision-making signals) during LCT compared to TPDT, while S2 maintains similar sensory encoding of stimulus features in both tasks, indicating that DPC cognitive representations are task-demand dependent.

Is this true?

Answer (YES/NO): YES